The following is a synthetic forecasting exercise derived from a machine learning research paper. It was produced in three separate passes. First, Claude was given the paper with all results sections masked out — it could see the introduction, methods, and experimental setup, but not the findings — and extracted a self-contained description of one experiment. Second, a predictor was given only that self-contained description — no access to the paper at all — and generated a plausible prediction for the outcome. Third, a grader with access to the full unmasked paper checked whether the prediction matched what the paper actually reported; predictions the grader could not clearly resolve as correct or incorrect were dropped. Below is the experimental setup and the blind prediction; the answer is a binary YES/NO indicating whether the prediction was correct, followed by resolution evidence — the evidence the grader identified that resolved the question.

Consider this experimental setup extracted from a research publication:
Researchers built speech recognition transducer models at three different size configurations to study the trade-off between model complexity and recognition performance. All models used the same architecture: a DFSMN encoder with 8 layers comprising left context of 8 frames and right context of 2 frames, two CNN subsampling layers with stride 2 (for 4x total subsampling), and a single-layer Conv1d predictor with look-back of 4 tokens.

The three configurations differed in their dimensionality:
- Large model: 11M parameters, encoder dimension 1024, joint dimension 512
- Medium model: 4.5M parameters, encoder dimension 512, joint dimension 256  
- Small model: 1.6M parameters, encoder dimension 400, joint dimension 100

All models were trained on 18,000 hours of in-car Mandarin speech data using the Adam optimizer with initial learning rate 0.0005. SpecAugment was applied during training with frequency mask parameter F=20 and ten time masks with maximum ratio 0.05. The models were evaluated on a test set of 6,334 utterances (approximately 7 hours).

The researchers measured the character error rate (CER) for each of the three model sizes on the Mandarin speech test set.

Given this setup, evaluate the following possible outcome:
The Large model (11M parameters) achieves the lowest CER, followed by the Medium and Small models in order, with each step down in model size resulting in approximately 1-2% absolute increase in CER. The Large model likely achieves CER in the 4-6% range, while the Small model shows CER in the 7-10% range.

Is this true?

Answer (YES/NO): NO